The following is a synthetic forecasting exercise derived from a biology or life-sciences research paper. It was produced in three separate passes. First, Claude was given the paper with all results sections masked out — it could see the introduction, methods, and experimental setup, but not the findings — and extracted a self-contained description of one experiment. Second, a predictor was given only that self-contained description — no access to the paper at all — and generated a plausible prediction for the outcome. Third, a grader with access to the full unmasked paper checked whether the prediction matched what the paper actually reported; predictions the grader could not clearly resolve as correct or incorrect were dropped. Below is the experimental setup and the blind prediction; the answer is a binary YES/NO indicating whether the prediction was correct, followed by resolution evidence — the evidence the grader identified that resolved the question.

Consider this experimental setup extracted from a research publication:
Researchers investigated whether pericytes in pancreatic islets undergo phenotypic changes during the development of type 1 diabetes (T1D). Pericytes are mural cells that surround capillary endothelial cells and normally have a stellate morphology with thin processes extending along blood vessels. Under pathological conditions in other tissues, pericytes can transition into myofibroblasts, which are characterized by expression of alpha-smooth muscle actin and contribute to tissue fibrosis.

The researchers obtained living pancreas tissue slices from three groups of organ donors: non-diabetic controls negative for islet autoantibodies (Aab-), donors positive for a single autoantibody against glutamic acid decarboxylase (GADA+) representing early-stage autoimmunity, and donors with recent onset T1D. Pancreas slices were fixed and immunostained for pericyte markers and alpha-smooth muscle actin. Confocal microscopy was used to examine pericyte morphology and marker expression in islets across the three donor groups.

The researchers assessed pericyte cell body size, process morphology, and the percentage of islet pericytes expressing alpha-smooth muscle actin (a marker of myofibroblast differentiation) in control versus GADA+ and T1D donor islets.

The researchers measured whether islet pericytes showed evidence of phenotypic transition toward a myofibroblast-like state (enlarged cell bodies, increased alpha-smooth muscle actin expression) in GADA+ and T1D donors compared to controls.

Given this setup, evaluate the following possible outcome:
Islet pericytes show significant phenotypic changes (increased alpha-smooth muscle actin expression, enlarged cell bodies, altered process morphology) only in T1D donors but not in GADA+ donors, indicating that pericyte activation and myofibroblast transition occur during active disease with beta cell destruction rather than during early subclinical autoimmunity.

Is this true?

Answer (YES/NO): NO